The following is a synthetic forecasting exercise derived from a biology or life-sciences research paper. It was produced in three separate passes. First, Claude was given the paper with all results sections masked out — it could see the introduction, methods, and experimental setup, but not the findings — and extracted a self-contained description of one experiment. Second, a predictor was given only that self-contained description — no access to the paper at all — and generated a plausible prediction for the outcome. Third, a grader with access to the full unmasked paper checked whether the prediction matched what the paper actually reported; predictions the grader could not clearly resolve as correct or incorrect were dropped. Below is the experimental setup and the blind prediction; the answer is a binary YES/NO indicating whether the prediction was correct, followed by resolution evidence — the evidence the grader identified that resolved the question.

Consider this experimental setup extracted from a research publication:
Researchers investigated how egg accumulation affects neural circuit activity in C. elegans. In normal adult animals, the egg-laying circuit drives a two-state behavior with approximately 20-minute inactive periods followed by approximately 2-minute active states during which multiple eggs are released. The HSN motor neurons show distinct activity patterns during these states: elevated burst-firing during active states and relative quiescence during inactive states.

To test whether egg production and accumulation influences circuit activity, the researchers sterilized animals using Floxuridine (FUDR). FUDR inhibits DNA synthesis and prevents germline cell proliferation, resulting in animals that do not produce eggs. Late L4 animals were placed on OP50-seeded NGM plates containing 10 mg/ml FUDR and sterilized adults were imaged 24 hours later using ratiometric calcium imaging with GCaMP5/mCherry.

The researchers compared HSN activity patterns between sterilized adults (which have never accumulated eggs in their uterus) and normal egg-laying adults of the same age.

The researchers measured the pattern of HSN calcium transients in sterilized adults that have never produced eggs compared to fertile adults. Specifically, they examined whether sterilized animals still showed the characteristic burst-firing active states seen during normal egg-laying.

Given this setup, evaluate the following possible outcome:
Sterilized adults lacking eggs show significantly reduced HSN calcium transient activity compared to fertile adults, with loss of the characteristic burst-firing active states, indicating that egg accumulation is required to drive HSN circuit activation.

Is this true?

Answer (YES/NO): YES